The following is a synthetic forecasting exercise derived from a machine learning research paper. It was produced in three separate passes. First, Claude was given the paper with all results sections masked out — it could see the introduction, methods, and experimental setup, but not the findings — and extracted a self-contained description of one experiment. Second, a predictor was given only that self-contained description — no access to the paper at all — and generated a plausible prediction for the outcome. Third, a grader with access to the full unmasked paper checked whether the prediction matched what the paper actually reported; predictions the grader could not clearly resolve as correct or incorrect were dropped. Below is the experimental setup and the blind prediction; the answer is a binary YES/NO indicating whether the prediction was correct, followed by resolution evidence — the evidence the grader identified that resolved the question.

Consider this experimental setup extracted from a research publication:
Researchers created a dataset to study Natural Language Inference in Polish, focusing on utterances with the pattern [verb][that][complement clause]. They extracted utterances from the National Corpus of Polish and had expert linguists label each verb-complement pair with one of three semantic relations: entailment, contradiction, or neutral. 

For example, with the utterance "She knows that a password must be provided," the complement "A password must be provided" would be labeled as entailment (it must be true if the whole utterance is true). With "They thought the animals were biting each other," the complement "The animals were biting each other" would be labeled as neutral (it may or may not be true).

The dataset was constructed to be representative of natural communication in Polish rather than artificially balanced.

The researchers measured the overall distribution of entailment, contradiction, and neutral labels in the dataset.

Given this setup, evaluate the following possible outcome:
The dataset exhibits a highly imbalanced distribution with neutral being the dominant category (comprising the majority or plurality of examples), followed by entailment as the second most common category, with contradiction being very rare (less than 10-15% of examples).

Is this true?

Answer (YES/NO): YES